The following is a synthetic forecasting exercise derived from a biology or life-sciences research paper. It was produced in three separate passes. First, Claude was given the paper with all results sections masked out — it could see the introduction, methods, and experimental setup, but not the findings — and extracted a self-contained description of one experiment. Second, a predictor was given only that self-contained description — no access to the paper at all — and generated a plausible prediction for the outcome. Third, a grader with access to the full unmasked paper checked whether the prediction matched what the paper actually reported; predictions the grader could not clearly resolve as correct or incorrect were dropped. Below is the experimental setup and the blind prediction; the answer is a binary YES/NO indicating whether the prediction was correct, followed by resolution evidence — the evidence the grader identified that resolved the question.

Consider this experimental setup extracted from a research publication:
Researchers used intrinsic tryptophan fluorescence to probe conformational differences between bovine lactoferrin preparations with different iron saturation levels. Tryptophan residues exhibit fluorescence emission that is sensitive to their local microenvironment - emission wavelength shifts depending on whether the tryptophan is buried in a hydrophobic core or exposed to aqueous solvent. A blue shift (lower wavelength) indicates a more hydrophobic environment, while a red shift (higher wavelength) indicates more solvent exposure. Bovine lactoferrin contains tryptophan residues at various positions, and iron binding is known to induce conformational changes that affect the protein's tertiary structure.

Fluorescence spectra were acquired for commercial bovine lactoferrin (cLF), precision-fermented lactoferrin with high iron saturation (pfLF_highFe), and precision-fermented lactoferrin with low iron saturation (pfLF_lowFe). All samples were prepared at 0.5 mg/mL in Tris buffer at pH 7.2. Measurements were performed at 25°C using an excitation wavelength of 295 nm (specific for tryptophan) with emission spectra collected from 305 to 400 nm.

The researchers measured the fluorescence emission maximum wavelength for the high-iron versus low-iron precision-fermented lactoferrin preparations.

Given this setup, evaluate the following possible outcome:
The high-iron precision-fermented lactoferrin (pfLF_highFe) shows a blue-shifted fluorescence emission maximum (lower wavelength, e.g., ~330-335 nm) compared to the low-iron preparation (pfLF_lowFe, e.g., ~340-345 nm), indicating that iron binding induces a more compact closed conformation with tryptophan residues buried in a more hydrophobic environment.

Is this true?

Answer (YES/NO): NO